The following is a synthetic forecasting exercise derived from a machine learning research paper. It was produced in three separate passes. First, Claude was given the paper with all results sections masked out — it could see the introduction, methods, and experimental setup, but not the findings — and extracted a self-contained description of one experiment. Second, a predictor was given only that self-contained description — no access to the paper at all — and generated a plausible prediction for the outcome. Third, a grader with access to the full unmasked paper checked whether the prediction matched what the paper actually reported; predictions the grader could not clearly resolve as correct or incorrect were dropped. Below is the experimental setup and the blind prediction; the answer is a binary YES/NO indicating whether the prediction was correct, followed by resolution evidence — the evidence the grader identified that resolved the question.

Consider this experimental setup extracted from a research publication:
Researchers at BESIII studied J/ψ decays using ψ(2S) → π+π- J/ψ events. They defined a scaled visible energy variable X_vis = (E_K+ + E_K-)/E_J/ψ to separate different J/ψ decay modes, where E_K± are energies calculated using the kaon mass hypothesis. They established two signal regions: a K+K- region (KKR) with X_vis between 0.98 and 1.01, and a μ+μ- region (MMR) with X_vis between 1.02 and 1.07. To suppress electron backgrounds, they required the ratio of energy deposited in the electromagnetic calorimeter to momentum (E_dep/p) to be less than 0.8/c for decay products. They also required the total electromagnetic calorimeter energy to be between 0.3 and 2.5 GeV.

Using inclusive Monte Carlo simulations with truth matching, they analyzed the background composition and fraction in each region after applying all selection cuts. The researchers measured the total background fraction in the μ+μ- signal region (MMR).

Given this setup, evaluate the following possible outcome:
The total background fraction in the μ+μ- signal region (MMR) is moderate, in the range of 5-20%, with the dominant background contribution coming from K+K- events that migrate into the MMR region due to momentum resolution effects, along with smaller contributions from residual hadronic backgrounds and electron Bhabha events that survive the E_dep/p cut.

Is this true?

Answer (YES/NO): NO